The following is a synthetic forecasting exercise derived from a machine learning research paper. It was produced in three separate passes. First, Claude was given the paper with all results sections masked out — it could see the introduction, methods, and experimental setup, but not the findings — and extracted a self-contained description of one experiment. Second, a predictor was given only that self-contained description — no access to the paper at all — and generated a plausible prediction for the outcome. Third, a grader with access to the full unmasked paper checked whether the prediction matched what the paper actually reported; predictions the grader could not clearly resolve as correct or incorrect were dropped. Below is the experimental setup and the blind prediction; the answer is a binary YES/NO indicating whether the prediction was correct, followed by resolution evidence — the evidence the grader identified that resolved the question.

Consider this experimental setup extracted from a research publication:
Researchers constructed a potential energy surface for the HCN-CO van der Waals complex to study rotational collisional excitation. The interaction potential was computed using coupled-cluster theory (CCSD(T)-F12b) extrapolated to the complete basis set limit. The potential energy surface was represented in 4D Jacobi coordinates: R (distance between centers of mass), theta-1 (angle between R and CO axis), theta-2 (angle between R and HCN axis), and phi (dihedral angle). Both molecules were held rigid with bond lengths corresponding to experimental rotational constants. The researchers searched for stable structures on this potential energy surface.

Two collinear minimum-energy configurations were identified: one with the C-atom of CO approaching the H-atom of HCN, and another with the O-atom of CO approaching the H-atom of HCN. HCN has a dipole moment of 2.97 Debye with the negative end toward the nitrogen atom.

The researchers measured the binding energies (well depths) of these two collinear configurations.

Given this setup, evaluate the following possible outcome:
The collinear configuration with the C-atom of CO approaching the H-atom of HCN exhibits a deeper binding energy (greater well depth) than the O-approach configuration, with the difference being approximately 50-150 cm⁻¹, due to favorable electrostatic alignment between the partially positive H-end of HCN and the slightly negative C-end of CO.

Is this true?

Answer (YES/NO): NO